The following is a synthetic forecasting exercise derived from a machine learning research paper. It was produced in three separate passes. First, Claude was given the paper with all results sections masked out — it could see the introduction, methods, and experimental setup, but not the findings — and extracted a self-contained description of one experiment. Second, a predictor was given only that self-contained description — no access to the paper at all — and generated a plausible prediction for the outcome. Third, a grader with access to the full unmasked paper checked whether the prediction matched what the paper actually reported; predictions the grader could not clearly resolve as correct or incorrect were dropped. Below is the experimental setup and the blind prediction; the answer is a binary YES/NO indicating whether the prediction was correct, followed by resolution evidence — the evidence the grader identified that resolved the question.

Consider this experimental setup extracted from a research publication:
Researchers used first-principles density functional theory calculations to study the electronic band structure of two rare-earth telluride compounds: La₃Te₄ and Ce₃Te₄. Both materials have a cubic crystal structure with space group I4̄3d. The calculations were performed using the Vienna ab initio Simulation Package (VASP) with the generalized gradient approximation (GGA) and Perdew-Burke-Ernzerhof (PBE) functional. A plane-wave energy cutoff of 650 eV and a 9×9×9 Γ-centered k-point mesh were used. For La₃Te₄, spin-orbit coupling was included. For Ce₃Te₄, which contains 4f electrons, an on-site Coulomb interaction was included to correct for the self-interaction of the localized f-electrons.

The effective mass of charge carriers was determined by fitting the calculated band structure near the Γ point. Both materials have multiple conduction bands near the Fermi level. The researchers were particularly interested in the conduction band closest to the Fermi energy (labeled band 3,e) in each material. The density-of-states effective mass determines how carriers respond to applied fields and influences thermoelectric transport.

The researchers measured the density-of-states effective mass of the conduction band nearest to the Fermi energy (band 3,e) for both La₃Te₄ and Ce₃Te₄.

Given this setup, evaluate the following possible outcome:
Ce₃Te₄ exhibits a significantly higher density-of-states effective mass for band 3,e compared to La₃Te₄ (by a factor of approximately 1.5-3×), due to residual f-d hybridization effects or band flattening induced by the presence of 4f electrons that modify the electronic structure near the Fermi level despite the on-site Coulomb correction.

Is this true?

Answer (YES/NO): NO